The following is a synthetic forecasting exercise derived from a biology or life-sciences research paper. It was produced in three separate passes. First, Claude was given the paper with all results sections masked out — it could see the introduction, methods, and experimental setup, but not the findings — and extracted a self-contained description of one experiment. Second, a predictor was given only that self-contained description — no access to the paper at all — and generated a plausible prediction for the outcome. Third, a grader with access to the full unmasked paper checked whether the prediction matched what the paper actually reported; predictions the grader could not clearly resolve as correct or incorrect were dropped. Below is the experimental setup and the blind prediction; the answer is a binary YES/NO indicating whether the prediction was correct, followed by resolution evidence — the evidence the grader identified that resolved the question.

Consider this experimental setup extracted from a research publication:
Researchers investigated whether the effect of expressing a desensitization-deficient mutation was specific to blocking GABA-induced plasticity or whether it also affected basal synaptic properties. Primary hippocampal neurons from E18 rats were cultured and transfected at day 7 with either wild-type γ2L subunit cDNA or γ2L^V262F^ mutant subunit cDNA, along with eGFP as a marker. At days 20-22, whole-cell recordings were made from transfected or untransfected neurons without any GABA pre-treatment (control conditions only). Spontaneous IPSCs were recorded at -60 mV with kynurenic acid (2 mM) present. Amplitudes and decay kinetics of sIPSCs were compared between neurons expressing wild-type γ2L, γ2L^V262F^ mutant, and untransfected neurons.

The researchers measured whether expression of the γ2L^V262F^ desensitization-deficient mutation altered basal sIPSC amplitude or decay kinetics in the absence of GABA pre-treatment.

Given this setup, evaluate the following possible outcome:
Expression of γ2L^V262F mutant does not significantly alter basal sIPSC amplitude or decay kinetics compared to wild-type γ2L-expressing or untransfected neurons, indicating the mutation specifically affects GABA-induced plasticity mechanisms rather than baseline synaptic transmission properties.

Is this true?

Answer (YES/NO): NO